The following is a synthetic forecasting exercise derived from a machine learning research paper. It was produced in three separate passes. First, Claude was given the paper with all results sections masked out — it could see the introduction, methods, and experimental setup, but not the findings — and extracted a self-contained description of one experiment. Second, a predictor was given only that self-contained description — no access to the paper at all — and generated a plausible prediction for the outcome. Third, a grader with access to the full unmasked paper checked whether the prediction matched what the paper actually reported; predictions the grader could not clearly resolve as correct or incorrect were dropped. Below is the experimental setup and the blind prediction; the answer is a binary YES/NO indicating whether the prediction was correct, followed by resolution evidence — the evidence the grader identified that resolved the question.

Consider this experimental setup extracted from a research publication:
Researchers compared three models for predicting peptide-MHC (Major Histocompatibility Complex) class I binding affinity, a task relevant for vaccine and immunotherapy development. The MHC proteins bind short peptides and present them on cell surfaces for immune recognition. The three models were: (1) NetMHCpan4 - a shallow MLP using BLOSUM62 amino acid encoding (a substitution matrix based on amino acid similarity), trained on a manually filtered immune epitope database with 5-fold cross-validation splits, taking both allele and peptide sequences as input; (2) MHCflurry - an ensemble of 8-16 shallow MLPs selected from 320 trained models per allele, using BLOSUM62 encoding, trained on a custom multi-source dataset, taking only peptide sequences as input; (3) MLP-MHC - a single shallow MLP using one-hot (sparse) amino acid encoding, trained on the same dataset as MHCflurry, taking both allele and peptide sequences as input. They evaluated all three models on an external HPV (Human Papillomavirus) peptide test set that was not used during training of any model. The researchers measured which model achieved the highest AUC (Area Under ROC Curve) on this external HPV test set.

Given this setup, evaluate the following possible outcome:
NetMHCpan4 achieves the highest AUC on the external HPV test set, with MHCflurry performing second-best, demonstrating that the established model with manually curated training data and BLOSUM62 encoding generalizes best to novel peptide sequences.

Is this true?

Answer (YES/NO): NO